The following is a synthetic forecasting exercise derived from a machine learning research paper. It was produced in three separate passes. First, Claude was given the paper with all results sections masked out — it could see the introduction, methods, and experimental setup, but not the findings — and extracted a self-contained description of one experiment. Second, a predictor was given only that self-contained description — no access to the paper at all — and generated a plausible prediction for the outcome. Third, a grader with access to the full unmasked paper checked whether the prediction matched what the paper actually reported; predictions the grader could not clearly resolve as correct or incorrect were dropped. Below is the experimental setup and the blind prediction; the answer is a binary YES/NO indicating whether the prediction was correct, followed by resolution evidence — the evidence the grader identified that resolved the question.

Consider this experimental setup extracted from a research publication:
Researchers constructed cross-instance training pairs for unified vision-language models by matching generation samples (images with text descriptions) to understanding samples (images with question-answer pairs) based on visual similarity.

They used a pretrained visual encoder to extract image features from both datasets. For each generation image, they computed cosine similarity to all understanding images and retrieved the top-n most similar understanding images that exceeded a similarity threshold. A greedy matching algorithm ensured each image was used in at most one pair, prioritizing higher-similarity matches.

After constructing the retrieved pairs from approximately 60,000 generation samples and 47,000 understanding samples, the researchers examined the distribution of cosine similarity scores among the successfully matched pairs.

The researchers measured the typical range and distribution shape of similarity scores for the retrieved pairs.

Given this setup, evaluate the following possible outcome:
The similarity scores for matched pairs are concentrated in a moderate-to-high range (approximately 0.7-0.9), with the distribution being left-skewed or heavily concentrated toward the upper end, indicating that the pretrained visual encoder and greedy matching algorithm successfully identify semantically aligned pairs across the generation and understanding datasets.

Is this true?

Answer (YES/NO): NO